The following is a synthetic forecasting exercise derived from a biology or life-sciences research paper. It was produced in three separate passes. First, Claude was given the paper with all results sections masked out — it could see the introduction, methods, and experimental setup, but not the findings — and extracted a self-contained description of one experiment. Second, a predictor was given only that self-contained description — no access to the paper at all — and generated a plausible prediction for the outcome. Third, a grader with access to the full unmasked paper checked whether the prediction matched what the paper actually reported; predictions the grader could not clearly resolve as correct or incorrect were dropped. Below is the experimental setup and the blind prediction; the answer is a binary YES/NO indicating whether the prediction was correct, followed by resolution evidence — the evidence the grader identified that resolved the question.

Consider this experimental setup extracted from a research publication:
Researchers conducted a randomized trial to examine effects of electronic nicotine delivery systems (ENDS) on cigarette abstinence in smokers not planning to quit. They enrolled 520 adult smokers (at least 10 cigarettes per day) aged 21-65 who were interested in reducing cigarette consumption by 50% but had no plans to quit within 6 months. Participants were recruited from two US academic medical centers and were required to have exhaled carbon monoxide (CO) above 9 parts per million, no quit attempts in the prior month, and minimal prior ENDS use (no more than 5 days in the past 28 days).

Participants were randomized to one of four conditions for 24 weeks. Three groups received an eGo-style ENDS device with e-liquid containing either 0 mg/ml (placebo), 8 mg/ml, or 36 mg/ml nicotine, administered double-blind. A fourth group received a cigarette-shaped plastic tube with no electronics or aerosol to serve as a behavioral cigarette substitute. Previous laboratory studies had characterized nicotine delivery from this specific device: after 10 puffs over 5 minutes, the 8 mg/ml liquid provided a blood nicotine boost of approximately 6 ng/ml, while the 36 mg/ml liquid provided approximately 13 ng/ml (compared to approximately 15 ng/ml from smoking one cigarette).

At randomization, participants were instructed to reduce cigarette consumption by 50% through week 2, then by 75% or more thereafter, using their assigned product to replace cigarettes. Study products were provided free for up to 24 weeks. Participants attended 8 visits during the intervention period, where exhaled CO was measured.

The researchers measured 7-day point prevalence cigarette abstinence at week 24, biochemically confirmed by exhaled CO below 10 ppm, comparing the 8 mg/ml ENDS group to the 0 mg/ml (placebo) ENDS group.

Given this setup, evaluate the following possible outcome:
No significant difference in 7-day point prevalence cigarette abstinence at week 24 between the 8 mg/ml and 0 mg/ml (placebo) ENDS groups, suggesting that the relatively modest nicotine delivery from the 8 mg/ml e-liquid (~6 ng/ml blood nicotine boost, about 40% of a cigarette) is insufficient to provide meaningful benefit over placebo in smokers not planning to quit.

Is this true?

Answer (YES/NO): YES